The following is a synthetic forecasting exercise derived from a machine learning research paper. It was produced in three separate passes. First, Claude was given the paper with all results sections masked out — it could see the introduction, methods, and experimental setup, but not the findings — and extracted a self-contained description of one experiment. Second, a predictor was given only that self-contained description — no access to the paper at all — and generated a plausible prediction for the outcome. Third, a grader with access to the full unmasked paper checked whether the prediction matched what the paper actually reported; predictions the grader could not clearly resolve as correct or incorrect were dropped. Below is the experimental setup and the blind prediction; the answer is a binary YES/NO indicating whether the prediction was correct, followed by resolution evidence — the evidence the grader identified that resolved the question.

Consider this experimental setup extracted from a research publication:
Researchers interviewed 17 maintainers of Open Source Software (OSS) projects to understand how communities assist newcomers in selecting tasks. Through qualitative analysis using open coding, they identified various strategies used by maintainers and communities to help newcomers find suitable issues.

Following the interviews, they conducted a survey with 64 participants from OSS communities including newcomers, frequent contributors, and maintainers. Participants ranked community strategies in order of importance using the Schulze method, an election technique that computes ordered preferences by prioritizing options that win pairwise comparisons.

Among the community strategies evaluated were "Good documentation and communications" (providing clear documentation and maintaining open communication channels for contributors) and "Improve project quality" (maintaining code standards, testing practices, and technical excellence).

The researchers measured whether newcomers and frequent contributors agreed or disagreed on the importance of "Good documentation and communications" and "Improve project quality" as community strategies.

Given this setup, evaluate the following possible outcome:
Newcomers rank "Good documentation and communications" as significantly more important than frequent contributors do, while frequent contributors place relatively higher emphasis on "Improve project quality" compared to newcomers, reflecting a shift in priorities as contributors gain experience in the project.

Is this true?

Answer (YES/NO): NO